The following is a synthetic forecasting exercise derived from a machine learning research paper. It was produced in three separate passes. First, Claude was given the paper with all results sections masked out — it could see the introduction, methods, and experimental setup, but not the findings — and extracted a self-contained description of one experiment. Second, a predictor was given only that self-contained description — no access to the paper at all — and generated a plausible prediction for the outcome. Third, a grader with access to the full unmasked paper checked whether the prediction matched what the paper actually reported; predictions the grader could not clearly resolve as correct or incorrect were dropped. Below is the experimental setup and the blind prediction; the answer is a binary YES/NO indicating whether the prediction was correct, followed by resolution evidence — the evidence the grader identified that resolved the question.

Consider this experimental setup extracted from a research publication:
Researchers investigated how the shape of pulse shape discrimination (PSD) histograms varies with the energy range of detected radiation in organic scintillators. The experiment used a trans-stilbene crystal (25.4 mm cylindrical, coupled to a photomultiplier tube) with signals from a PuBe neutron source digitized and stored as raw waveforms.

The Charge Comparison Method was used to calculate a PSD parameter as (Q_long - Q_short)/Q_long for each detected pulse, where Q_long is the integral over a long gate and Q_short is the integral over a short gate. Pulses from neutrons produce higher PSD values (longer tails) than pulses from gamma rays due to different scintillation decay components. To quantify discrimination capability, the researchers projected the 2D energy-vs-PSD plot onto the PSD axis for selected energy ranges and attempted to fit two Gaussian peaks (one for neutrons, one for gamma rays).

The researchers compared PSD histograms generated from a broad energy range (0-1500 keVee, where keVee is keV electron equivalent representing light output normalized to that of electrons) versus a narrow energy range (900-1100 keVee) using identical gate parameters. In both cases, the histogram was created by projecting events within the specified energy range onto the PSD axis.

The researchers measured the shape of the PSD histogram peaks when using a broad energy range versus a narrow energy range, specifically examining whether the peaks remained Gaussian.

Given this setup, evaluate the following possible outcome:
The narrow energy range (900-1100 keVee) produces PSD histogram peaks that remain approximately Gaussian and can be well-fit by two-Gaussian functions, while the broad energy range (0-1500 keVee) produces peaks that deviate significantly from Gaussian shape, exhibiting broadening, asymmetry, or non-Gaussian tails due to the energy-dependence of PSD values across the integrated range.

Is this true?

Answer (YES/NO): YES